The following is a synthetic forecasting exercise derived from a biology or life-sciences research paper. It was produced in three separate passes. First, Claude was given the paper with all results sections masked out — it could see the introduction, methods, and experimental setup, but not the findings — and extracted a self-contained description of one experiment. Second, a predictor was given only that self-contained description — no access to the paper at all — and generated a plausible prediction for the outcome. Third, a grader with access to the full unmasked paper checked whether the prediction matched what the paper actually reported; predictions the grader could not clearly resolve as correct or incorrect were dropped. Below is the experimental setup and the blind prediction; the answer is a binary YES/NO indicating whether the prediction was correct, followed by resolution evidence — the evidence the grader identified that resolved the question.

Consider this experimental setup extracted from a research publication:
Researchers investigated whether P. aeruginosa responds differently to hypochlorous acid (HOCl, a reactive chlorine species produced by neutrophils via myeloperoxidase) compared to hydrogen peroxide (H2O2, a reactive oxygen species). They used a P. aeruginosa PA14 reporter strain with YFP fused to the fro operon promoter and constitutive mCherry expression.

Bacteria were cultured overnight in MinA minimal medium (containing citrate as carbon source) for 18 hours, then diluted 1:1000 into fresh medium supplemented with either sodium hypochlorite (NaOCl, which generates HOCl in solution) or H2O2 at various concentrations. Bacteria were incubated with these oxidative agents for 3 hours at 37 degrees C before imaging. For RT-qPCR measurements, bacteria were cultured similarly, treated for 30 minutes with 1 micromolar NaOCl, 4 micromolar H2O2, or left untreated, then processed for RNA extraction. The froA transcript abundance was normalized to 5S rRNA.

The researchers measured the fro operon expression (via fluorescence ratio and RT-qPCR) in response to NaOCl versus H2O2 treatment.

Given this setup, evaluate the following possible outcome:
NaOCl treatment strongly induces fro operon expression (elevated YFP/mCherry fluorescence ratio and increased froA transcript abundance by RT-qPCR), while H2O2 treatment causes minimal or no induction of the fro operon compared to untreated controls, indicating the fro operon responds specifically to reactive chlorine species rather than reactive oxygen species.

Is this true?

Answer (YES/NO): YES